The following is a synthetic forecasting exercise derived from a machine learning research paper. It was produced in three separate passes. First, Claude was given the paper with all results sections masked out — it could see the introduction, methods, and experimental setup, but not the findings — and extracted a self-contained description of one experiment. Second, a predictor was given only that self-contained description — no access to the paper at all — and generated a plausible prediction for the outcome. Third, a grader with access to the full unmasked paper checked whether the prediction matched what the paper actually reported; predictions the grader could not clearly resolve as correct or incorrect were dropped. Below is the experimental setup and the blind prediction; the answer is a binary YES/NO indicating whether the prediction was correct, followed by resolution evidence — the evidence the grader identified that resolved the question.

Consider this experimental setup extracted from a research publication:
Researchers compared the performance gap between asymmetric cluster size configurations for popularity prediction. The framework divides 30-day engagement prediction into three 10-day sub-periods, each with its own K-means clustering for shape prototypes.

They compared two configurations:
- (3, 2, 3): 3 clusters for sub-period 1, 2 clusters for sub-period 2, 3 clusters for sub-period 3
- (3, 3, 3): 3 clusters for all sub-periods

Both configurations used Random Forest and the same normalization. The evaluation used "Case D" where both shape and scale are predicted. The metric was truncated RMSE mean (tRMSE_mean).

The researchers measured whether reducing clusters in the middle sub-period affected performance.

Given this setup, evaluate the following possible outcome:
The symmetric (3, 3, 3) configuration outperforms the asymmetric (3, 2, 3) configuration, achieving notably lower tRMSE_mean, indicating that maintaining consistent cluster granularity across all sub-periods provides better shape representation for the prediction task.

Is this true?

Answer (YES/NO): NO